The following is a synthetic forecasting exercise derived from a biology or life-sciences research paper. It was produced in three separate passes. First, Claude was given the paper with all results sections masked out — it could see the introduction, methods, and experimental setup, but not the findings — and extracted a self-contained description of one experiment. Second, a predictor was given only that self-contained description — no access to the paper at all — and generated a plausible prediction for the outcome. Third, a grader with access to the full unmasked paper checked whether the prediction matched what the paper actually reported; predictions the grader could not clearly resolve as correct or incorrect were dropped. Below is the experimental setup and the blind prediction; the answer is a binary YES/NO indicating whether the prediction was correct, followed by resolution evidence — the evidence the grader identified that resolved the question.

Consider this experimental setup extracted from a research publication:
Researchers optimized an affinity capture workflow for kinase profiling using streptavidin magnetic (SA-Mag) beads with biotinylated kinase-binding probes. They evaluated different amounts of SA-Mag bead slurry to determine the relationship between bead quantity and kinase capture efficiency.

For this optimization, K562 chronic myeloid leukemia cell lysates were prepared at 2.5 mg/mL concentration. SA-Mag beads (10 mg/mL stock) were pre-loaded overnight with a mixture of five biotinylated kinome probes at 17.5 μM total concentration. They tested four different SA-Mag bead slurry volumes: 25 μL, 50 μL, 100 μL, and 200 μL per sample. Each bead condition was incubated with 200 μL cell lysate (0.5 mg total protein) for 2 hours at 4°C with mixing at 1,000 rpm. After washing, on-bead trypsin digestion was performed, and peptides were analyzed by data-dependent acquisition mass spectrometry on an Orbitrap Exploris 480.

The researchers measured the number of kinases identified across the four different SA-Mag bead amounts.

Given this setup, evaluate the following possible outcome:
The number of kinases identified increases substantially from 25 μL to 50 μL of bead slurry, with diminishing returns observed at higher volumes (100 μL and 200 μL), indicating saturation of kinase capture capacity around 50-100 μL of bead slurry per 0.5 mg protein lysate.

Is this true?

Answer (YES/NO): NO